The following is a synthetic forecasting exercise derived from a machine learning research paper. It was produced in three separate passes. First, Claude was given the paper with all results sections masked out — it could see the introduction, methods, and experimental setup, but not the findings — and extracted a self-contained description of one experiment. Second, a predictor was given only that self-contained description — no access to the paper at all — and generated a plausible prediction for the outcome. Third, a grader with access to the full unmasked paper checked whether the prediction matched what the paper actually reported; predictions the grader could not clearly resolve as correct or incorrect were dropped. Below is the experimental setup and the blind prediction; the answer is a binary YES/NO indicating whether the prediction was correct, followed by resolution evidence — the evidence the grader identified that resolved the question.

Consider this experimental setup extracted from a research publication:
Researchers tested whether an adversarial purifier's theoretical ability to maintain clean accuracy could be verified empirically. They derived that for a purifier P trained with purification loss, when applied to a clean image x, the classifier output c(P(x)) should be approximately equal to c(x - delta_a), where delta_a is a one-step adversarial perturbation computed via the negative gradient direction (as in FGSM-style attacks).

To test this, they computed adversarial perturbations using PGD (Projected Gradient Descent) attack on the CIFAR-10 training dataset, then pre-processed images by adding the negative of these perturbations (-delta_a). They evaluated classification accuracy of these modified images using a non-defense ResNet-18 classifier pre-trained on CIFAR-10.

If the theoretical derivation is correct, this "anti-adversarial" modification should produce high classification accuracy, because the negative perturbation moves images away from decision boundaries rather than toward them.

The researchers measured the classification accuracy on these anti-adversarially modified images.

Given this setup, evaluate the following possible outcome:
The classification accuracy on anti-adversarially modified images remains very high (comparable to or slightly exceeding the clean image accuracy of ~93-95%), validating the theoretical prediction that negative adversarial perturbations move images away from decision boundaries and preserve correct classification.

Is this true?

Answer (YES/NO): NO